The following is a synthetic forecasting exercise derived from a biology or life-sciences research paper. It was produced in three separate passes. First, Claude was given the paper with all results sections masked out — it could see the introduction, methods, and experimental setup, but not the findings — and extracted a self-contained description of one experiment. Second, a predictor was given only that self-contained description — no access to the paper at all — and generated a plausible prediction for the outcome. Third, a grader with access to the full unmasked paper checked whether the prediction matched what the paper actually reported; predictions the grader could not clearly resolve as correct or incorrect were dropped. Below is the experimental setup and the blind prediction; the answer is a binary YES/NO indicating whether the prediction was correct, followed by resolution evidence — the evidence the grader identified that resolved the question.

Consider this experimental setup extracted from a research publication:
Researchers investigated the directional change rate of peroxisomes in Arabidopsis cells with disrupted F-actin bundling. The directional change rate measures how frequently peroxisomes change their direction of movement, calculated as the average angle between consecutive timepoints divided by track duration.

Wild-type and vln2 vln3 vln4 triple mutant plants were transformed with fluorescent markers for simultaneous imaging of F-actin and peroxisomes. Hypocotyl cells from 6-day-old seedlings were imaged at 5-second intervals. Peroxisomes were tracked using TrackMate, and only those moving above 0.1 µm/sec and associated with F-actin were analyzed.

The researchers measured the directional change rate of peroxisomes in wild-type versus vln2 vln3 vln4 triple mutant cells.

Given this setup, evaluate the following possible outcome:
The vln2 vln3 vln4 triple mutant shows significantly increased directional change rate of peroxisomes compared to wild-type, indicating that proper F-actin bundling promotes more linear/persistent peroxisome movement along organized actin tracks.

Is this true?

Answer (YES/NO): YES